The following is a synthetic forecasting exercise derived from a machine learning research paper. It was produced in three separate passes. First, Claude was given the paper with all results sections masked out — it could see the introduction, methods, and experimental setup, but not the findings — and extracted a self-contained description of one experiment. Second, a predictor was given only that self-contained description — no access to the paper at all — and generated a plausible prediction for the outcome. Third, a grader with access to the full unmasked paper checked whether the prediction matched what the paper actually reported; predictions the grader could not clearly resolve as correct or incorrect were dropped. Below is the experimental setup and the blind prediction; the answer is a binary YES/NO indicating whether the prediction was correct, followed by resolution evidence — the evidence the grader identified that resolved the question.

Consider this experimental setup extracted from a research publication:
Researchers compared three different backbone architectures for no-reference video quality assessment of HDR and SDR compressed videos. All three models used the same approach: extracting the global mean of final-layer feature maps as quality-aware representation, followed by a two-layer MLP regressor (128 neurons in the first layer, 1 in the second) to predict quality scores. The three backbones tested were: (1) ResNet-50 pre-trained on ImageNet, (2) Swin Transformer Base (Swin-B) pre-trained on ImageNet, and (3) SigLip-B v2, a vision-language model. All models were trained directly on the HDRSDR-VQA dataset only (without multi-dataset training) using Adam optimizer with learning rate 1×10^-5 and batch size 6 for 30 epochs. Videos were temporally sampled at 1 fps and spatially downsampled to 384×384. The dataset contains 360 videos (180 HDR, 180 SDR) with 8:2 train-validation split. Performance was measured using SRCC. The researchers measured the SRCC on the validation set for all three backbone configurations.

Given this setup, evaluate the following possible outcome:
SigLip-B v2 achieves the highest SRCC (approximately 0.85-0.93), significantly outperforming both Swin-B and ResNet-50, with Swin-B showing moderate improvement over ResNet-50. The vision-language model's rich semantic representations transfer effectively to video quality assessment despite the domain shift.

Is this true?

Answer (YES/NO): NO